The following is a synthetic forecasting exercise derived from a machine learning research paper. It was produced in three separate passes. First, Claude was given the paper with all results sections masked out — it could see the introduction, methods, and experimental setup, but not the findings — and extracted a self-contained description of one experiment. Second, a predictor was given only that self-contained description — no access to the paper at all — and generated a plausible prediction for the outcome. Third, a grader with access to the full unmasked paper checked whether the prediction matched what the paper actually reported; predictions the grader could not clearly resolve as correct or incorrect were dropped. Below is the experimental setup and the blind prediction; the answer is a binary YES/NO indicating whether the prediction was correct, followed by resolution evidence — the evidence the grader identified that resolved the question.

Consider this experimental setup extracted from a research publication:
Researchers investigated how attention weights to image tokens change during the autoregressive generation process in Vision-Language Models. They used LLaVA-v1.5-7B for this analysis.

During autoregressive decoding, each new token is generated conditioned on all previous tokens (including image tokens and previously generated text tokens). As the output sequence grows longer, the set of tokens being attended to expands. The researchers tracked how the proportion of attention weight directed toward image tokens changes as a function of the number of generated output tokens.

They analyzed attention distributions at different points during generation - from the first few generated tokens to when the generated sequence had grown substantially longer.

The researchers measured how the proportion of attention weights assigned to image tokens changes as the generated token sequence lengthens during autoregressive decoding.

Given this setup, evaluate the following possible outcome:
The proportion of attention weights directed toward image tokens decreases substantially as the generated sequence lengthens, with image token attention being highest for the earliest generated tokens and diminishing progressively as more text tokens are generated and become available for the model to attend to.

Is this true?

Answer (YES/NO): YES